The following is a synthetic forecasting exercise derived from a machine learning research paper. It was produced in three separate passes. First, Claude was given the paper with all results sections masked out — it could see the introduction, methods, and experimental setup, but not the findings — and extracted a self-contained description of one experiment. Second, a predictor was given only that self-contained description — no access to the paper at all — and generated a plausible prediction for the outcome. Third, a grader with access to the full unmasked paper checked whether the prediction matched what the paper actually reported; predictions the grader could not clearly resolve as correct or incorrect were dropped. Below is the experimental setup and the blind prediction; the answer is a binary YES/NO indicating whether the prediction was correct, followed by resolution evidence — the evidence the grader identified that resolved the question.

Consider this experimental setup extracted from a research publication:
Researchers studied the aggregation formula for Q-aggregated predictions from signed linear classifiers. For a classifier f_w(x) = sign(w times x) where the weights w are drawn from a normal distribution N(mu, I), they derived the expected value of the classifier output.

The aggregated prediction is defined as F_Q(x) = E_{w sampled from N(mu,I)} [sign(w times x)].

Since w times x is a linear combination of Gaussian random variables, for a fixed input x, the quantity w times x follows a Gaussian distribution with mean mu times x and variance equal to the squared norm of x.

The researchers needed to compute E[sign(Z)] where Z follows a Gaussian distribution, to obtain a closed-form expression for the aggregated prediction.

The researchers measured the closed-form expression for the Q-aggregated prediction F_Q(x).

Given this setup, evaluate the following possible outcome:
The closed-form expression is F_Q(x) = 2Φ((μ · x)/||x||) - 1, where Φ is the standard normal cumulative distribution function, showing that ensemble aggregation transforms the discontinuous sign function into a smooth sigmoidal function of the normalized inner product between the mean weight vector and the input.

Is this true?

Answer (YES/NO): YES